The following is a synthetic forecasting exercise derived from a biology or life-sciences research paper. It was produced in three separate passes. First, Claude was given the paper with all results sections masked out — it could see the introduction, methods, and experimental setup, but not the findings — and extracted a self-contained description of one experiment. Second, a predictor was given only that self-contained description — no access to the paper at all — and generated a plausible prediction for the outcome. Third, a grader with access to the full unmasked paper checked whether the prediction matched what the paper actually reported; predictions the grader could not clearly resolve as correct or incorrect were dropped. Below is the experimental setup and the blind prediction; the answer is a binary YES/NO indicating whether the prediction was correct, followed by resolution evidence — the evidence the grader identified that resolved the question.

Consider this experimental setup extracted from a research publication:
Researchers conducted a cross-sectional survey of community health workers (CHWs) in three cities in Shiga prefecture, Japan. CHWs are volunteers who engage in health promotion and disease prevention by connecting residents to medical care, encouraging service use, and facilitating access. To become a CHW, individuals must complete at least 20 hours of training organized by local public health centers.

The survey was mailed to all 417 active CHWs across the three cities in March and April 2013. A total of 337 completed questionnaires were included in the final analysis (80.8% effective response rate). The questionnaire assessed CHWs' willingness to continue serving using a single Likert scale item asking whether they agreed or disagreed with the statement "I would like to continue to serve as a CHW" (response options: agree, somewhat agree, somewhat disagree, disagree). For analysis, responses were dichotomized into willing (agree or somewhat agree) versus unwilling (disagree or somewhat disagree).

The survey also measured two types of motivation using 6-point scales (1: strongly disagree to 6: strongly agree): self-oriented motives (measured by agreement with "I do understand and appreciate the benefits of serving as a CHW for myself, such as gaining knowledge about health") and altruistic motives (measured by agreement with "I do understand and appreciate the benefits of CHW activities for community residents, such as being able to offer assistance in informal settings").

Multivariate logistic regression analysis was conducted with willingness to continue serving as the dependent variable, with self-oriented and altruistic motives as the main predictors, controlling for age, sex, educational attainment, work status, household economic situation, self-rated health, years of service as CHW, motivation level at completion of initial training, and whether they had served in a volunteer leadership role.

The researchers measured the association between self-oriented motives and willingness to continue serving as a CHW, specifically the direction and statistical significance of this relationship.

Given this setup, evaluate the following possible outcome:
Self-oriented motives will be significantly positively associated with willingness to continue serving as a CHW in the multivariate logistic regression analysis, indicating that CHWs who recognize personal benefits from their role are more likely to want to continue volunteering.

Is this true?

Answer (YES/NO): YES